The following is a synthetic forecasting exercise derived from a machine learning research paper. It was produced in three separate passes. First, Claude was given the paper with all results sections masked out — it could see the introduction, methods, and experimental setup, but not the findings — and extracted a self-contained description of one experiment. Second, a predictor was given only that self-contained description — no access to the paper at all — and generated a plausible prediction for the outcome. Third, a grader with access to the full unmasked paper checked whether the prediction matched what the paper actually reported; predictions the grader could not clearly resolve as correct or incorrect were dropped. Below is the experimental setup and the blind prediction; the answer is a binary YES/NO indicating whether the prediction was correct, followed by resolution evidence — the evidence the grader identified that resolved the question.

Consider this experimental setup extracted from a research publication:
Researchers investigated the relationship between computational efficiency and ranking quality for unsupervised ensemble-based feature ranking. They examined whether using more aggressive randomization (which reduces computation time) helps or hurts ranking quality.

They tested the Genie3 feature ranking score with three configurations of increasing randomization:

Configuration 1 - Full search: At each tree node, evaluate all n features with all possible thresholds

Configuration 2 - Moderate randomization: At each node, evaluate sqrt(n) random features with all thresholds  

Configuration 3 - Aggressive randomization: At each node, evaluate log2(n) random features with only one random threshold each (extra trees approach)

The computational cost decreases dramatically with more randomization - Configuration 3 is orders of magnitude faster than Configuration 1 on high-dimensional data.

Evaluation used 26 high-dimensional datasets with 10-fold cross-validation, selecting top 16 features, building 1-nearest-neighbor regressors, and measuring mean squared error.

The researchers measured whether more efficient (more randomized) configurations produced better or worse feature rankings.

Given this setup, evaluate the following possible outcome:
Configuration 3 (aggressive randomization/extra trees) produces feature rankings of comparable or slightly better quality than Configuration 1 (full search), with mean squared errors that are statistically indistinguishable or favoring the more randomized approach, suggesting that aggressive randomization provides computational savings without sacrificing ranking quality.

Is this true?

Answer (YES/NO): YES